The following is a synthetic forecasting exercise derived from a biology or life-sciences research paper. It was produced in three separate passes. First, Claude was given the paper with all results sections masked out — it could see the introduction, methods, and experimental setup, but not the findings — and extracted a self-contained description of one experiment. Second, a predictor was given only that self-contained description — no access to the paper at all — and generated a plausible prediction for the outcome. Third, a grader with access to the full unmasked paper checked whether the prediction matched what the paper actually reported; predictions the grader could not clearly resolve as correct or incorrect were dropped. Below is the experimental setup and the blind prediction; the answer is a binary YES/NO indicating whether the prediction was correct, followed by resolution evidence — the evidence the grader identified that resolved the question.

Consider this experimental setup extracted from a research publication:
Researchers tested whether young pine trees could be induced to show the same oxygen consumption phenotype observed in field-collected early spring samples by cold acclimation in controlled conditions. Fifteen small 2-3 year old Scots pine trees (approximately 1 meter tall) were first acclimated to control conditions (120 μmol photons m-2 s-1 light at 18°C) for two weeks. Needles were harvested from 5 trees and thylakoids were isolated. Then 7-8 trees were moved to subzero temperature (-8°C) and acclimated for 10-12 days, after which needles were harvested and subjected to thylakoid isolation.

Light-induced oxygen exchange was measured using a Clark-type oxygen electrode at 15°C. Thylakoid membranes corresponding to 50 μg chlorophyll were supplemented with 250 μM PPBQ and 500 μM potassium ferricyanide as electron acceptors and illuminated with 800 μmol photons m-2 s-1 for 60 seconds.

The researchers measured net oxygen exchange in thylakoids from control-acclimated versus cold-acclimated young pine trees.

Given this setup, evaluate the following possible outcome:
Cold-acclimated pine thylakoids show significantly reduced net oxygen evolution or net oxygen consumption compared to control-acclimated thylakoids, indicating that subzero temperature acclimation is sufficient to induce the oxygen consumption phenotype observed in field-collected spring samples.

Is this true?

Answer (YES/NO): YES